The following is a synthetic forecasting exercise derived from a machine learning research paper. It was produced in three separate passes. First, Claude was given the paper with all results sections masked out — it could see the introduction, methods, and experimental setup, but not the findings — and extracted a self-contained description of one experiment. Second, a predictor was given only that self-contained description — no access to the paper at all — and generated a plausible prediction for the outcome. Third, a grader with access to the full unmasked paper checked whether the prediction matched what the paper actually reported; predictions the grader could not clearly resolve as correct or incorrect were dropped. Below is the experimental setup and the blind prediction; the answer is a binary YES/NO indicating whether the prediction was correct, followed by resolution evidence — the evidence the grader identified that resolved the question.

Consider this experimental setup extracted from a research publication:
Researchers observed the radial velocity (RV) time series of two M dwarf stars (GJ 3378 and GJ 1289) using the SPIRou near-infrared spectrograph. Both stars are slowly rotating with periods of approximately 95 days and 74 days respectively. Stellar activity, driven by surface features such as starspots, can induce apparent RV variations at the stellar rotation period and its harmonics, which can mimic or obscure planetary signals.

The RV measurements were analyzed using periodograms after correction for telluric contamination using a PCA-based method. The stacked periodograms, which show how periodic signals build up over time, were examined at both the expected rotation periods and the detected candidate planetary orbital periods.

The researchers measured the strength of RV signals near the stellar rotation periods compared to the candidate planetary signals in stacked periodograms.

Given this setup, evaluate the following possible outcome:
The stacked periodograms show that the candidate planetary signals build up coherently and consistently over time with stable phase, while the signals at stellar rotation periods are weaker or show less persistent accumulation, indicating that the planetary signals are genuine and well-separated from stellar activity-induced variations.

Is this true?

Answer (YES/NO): YES